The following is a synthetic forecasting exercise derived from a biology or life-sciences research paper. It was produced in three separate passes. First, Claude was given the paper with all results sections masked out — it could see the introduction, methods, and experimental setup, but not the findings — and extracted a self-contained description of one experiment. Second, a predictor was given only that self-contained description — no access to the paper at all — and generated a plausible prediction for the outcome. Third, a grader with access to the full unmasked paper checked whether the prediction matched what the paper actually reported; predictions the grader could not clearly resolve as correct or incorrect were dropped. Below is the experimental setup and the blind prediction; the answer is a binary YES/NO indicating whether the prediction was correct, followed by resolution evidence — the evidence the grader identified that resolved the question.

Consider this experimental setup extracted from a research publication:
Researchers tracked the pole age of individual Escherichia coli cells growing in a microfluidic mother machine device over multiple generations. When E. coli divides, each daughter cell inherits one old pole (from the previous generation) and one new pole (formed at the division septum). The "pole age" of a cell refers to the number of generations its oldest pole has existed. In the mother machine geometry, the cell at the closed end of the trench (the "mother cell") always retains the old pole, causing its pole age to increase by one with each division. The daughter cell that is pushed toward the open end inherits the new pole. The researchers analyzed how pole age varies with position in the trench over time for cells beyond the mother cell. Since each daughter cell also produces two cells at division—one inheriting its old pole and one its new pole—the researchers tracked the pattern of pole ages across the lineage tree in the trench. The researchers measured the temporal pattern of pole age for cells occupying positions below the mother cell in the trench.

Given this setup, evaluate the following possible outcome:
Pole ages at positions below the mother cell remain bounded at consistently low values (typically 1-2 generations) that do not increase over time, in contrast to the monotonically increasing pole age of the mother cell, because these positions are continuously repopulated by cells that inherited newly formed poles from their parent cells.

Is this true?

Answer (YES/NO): NO